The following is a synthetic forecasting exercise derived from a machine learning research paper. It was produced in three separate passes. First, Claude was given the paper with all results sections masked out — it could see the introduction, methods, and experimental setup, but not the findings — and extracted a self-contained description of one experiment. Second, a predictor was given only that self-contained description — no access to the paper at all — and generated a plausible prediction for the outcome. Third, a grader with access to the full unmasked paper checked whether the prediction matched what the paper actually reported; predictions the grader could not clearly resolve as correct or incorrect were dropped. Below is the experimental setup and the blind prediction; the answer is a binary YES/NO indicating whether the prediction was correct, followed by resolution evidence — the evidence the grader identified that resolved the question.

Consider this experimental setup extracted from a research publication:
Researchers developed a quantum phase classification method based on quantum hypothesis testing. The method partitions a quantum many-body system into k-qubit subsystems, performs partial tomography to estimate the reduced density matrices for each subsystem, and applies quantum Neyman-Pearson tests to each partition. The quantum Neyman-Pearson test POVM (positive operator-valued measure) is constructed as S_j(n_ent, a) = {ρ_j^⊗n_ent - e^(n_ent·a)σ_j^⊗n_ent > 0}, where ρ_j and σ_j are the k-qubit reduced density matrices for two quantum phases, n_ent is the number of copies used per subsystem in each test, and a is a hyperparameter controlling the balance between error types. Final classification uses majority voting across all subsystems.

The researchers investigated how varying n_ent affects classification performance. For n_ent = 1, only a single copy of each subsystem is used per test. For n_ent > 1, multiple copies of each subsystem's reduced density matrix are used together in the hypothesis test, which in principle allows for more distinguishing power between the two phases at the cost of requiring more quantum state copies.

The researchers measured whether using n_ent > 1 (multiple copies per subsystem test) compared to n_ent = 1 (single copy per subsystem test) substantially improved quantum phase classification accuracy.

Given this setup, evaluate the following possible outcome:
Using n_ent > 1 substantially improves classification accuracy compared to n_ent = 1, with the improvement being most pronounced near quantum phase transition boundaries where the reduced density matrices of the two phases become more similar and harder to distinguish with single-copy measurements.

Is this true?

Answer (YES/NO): NO